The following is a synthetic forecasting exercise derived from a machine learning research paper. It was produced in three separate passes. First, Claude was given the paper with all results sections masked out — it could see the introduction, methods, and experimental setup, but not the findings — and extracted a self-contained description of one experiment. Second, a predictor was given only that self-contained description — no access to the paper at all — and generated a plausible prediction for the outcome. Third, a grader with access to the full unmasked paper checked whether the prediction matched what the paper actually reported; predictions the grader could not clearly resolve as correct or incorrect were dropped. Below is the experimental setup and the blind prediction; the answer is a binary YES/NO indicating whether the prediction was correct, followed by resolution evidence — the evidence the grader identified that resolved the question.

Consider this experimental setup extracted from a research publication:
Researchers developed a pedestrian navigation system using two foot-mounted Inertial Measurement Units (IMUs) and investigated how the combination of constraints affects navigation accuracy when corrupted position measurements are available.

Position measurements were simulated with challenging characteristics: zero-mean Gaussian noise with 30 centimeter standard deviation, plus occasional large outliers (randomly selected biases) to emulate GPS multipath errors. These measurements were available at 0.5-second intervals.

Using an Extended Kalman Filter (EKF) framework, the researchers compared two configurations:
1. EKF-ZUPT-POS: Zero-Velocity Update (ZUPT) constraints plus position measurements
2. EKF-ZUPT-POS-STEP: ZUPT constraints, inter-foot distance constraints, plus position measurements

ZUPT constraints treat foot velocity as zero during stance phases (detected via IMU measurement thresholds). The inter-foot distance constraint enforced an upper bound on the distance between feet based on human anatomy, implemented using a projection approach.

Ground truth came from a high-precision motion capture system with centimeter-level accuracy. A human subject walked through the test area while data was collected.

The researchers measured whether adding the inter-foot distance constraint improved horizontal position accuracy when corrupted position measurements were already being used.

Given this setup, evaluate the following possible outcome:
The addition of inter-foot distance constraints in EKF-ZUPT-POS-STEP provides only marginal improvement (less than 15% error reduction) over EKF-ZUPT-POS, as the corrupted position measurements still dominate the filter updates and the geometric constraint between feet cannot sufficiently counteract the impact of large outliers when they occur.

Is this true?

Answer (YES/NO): NO